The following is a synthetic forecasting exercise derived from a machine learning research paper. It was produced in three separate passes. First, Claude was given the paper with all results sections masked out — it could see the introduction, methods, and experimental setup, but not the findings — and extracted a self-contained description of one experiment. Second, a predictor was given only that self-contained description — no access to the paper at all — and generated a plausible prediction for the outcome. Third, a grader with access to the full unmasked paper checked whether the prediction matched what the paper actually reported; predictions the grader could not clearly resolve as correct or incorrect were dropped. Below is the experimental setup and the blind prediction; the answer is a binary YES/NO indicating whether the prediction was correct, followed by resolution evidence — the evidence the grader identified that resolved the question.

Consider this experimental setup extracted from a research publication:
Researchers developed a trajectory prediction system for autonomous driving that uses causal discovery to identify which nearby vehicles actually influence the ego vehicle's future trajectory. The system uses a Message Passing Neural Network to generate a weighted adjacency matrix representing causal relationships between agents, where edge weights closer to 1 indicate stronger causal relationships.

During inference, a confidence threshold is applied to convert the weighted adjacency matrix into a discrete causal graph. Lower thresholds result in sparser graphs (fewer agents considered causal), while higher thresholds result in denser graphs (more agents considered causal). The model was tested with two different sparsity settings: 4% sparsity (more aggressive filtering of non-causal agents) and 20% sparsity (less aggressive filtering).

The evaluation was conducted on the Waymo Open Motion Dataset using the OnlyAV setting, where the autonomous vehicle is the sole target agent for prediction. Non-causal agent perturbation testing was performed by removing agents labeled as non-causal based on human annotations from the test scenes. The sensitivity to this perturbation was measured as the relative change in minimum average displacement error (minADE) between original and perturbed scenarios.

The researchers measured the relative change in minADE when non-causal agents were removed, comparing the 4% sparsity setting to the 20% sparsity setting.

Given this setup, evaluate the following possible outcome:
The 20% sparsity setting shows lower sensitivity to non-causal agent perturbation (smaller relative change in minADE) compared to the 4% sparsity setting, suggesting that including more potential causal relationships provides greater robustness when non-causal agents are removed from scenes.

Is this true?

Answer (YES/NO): NO